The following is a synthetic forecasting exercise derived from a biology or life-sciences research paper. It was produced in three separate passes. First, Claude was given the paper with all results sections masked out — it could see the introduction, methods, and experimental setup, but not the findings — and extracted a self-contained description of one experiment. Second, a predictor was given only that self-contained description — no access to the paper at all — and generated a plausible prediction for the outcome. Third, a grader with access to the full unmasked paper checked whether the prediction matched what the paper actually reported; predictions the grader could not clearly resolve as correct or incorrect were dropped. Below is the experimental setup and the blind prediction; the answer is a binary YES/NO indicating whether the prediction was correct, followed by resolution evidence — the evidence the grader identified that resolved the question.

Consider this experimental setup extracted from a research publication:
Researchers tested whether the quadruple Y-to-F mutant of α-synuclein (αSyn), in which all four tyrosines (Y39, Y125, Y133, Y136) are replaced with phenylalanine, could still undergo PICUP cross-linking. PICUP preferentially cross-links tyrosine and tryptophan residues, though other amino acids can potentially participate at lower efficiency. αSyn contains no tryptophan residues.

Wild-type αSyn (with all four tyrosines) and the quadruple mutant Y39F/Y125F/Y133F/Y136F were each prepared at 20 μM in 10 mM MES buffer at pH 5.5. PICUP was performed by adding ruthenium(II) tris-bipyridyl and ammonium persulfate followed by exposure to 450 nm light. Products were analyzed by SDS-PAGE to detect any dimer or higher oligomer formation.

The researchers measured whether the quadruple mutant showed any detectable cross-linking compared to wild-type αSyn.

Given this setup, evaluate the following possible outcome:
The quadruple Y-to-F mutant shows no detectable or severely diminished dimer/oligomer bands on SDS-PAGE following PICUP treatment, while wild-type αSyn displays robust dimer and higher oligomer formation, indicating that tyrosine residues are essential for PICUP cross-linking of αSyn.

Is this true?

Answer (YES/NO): YES